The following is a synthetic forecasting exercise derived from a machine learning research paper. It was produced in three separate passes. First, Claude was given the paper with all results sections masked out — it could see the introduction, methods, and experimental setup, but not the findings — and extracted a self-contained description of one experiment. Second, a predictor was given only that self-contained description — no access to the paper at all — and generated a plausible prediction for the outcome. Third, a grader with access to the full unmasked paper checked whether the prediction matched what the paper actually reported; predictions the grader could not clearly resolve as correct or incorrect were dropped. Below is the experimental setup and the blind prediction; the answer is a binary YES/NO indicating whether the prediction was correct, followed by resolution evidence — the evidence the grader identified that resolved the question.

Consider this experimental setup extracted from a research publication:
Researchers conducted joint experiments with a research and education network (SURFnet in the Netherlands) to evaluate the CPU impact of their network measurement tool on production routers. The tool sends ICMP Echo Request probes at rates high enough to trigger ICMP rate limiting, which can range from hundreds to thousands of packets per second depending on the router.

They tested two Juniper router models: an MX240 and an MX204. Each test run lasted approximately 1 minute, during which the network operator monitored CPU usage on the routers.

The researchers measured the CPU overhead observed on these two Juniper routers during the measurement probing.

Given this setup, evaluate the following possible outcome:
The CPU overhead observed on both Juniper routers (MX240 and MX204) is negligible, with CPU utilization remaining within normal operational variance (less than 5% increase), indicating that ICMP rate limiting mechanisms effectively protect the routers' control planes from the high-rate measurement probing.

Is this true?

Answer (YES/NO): YES